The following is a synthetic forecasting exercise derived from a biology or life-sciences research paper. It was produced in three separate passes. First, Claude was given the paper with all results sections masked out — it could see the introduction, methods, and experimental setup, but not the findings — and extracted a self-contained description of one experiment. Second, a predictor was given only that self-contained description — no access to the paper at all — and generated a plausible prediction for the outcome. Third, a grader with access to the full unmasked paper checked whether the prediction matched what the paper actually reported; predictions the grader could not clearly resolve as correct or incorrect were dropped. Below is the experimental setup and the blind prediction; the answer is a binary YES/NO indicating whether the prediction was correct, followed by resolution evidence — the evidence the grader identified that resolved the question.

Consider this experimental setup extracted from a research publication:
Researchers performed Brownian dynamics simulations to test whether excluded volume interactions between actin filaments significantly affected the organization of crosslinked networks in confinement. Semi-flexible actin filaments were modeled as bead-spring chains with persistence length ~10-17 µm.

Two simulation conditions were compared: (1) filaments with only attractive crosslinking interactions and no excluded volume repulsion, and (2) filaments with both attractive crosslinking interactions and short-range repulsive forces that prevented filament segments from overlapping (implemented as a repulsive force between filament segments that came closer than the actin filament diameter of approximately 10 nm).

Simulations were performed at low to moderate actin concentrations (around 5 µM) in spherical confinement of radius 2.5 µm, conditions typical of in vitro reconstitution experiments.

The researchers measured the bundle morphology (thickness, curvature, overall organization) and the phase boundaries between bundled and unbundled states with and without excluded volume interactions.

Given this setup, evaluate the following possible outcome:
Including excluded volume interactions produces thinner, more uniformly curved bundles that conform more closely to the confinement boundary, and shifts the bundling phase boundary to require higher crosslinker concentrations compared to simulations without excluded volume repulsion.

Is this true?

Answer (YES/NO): NO